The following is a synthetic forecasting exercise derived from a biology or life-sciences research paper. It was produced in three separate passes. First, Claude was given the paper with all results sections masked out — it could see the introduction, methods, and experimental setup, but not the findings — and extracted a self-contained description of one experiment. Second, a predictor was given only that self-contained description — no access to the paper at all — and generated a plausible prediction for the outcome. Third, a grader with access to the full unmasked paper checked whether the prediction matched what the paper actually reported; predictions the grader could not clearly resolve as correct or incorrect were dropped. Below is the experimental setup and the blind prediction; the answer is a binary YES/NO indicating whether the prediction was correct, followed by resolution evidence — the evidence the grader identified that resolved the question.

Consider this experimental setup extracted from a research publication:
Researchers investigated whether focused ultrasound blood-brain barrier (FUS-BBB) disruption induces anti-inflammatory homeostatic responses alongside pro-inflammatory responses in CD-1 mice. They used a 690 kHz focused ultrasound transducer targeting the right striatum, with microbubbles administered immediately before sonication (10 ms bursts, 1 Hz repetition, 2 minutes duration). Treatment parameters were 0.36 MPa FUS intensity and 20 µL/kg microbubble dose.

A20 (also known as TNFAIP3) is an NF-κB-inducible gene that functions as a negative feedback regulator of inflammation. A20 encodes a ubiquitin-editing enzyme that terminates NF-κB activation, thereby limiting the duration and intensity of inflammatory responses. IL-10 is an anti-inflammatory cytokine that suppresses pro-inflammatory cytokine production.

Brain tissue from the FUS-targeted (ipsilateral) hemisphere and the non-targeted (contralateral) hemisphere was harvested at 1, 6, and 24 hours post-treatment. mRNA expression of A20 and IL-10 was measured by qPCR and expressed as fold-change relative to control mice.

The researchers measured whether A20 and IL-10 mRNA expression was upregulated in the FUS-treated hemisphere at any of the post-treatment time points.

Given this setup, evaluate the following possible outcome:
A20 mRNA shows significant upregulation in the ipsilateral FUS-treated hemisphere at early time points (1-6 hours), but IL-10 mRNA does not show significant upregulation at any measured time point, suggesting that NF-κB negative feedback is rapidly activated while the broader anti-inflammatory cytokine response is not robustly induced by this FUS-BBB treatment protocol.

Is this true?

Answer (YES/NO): NO